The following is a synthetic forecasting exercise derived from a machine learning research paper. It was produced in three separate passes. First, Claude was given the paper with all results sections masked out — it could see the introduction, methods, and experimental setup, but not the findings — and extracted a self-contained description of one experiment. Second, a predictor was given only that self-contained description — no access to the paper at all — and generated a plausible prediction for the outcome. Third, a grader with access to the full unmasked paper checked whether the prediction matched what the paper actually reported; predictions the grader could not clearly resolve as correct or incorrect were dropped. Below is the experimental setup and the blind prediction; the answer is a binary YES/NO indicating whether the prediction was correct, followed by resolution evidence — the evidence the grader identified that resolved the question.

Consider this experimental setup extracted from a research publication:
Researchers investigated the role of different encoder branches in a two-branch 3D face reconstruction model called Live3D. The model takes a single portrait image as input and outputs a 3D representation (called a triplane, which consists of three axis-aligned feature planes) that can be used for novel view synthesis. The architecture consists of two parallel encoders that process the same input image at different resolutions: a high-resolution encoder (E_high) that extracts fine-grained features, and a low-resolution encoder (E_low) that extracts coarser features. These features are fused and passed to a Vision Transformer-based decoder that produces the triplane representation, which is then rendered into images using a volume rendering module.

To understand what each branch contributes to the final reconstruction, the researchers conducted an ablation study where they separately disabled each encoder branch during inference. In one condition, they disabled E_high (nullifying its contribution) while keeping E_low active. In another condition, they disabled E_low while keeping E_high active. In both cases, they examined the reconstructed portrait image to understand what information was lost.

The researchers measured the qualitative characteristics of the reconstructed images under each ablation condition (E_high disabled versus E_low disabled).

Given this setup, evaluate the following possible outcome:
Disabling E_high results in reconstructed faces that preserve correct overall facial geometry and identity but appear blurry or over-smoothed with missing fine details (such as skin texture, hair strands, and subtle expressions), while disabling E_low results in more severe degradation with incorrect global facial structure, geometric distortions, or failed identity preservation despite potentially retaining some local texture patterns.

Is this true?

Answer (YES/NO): NO